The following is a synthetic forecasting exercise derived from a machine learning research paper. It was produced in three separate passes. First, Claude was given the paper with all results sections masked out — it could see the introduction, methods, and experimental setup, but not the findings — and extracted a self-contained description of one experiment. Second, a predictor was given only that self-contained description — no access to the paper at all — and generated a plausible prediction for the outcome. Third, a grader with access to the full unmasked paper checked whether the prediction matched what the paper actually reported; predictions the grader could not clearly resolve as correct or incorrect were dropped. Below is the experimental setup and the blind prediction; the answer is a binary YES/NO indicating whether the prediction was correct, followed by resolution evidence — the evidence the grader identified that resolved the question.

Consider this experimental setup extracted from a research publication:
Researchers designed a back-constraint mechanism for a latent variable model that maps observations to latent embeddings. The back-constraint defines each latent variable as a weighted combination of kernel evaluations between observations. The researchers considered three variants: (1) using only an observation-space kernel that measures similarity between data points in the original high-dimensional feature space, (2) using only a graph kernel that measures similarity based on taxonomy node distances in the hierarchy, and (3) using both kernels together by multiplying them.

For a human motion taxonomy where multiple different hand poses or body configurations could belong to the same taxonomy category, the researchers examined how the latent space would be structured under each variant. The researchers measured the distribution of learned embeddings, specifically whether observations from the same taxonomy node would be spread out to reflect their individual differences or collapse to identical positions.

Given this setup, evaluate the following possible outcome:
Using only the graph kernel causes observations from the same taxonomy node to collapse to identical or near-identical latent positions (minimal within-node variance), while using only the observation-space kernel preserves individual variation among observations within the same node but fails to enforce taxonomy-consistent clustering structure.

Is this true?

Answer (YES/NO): YES